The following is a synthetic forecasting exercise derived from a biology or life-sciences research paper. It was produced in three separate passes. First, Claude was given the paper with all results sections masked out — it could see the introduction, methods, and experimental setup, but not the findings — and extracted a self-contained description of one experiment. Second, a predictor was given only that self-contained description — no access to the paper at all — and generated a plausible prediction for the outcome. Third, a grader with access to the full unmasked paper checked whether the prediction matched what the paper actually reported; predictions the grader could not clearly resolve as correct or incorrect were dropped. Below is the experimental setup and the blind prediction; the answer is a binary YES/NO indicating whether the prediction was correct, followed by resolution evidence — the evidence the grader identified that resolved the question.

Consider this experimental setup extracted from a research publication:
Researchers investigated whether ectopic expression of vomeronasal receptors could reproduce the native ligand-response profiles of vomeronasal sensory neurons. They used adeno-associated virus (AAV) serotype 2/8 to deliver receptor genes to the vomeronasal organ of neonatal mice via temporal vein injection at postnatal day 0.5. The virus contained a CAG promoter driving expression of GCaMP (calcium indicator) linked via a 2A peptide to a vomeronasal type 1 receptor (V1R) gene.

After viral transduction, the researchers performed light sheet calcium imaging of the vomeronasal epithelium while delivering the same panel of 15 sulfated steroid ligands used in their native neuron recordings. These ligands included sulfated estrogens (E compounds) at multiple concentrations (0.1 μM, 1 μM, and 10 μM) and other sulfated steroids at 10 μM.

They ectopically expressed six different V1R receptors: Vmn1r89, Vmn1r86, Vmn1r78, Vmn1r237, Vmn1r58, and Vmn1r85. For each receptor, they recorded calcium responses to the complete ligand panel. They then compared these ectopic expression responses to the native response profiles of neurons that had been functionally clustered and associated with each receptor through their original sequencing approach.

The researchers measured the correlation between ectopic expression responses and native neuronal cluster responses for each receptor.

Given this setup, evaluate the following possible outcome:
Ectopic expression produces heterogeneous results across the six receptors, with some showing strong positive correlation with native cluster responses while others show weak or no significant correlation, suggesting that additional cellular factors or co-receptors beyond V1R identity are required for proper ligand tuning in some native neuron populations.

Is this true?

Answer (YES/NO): NO